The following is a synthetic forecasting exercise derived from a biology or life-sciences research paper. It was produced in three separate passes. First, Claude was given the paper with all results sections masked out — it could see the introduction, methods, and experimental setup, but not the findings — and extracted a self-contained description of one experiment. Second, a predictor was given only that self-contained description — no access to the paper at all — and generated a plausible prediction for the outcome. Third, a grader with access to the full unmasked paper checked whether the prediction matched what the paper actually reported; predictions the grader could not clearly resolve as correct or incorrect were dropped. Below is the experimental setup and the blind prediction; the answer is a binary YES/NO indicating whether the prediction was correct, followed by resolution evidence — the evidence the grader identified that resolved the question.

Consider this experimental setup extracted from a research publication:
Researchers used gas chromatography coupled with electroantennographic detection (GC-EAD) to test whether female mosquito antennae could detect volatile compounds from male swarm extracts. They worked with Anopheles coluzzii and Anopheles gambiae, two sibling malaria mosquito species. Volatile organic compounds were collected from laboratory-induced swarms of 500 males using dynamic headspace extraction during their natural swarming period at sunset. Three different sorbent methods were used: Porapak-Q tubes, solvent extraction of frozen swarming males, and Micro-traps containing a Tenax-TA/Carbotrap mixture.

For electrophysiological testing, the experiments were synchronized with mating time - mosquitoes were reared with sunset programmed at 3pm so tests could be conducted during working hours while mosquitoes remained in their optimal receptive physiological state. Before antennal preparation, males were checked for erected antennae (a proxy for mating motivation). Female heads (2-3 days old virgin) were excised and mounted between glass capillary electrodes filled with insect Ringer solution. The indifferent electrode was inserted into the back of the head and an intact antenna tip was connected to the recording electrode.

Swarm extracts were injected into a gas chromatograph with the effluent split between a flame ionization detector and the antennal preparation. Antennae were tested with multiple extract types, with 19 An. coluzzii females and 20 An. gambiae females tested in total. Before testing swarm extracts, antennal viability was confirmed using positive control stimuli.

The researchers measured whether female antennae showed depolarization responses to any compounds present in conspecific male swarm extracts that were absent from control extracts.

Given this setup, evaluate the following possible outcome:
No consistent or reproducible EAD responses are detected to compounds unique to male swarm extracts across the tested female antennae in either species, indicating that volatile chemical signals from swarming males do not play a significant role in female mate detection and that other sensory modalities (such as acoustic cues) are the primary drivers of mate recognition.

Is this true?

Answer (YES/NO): YES